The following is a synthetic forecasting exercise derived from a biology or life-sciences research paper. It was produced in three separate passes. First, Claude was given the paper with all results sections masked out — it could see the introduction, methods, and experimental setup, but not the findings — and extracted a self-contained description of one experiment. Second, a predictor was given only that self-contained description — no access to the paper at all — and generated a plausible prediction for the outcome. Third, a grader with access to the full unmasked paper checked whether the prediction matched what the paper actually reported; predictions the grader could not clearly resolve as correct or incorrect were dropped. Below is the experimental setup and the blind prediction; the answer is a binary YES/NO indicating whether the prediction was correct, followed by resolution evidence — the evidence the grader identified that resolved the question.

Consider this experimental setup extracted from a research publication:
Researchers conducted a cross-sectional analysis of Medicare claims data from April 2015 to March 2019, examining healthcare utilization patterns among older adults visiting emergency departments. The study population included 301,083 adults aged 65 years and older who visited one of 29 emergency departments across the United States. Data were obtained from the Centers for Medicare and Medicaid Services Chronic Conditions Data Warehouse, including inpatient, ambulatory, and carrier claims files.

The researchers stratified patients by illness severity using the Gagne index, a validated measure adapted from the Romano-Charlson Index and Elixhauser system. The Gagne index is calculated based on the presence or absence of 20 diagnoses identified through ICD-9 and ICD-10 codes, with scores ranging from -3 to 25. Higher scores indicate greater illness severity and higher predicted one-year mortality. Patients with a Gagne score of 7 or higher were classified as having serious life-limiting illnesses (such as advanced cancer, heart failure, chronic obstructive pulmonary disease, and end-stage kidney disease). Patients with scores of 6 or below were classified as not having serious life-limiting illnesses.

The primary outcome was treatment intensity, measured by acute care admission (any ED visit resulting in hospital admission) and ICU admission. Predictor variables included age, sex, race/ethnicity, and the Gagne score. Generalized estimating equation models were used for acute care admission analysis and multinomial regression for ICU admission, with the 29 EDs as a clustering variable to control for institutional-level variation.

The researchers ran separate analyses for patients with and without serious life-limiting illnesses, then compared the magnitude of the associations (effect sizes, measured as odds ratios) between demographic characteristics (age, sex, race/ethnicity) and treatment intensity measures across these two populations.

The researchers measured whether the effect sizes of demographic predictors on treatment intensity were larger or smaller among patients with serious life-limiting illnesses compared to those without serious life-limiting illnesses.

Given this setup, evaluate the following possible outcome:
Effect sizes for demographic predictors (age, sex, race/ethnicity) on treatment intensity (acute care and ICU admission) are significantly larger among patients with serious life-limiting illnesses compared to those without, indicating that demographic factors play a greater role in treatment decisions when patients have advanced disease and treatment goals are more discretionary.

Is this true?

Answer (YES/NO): NO